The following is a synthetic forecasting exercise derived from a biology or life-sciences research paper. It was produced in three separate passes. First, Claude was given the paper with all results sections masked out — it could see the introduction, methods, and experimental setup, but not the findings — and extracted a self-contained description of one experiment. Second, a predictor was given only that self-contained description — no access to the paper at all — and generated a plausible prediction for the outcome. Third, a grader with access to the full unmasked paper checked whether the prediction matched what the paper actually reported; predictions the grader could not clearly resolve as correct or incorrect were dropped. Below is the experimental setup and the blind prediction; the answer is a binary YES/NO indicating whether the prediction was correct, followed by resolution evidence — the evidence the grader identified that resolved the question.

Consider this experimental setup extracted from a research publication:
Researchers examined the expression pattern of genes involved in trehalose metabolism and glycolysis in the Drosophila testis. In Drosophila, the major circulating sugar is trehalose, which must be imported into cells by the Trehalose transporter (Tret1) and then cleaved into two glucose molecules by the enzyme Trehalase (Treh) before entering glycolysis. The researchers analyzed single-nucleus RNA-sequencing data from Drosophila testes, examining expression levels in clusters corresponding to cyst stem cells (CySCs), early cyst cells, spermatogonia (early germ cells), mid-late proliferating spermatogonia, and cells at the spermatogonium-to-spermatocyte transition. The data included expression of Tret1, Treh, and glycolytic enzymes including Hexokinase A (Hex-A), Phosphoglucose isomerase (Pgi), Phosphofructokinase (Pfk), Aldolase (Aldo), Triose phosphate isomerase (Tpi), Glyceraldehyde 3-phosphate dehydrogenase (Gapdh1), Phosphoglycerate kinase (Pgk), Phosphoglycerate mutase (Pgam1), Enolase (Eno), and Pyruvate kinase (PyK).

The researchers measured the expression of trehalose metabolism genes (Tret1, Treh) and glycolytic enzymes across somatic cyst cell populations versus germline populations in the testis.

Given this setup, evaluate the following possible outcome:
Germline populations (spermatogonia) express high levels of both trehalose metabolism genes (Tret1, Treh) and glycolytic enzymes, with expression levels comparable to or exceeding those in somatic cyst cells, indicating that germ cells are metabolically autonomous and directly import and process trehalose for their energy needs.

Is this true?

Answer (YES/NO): NO